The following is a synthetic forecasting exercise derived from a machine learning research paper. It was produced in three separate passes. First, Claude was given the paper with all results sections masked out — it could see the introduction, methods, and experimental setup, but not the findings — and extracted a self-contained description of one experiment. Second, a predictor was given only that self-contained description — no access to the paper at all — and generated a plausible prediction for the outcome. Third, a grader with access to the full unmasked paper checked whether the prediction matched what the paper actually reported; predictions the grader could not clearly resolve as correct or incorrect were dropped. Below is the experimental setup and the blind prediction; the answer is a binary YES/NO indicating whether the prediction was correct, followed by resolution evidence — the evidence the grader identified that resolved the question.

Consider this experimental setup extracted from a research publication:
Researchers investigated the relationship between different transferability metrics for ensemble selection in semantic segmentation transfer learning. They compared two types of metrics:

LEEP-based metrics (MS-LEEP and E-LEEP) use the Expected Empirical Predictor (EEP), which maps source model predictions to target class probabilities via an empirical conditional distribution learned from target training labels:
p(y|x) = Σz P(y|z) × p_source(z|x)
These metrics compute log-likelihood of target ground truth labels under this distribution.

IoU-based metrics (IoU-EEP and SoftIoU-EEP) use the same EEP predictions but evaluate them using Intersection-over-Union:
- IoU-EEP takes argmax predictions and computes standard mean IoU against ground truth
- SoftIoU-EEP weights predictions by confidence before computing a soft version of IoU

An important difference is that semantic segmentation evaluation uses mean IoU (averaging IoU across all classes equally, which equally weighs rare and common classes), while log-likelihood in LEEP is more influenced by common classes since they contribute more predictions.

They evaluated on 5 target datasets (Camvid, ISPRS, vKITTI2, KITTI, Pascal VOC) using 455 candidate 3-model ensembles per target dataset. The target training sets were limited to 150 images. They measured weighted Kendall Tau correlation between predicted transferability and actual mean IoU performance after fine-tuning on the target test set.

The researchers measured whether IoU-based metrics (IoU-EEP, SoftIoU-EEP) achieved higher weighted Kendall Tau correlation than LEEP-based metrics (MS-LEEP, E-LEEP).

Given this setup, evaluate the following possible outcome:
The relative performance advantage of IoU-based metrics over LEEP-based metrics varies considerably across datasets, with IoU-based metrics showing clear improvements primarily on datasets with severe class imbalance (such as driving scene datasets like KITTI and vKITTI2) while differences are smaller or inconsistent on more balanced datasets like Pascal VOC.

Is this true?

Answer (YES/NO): NO